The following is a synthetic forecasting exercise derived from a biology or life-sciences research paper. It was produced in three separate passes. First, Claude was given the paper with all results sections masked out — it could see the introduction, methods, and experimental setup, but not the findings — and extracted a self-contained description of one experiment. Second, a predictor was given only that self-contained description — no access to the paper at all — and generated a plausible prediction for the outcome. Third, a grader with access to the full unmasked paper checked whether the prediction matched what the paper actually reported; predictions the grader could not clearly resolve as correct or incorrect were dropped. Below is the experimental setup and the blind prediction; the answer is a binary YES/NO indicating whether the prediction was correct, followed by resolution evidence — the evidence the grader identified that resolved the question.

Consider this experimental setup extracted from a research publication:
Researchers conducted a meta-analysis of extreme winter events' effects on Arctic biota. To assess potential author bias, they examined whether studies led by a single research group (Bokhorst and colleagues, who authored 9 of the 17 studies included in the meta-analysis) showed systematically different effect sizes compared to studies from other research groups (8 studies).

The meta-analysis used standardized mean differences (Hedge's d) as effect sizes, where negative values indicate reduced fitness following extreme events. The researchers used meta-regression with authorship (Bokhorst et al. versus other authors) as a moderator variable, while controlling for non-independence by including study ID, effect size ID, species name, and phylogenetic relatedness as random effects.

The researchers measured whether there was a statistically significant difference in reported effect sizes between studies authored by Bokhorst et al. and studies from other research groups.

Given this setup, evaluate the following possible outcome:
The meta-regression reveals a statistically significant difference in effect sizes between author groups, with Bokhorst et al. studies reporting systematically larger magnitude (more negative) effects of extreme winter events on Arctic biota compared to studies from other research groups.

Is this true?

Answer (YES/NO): NO